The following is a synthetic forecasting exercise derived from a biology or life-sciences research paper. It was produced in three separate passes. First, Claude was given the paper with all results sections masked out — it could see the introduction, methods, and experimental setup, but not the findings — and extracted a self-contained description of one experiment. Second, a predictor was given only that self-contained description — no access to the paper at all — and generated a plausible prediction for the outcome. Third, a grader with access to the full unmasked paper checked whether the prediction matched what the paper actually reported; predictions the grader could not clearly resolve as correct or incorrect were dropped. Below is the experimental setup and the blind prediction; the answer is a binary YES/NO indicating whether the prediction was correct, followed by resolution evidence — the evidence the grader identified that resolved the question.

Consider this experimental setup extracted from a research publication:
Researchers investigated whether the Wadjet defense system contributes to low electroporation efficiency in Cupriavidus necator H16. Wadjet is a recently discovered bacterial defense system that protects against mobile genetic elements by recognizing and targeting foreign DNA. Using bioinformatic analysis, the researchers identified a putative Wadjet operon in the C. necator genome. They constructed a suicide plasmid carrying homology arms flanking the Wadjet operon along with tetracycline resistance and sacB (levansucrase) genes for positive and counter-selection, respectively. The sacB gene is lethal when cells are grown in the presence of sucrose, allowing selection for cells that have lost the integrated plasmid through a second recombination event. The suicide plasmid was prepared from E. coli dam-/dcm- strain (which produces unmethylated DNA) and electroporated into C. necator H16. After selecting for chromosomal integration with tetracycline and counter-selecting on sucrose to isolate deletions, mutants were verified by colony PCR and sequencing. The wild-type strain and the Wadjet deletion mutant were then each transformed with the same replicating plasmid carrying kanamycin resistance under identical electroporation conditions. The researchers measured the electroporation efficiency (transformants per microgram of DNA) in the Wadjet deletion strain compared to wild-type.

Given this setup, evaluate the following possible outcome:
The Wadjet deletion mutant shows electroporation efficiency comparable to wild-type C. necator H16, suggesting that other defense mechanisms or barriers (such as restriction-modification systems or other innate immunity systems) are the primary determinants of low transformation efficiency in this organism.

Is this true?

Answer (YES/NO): YES